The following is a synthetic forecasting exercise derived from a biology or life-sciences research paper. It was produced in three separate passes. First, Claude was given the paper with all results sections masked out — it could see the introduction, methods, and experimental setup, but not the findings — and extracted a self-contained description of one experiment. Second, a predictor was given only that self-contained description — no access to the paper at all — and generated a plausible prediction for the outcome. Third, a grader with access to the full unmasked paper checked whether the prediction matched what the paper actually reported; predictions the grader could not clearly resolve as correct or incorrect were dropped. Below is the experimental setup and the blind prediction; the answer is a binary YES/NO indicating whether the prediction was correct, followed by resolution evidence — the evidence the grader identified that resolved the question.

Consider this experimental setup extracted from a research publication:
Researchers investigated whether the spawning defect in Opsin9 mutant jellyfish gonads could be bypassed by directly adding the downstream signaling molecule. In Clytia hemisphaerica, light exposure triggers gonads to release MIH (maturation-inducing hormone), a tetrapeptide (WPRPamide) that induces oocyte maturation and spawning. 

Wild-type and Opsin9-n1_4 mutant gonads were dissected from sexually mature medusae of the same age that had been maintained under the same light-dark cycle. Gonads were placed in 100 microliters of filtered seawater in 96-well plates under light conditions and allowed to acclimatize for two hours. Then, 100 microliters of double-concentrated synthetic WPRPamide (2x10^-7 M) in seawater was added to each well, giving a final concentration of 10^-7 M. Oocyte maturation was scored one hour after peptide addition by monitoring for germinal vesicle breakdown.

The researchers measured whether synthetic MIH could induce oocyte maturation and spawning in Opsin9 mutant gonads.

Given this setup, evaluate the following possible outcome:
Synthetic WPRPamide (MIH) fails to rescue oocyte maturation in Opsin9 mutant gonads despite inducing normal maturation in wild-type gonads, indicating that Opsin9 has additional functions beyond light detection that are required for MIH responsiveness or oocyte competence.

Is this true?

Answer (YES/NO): NO